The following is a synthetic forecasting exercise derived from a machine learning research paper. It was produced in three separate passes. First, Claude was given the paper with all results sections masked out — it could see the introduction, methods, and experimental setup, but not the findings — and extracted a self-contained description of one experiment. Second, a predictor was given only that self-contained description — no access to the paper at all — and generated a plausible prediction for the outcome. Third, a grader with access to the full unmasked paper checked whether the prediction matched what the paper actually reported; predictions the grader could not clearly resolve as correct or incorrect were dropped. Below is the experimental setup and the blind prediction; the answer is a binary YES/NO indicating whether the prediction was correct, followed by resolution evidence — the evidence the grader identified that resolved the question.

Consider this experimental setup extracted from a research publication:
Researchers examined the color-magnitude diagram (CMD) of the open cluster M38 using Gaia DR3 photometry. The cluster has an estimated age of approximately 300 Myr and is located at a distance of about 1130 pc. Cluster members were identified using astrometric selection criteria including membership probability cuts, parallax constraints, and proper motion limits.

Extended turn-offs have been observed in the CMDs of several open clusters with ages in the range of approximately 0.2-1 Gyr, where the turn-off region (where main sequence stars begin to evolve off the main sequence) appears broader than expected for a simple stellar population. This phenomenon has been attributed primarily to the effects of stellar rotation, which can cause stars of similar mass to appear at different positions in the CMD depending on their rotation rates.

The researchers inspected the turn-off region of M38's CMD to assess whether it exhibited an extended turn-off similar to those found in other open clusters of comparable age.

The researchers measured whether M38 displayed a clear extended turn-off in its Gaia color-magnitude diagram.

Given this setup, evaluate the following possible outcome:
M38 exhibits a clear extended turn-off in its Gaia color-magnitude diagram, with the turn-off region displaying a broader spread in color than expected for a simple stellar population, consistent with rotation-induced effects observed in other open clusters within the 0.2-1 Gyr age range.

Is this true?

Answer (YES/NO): NO